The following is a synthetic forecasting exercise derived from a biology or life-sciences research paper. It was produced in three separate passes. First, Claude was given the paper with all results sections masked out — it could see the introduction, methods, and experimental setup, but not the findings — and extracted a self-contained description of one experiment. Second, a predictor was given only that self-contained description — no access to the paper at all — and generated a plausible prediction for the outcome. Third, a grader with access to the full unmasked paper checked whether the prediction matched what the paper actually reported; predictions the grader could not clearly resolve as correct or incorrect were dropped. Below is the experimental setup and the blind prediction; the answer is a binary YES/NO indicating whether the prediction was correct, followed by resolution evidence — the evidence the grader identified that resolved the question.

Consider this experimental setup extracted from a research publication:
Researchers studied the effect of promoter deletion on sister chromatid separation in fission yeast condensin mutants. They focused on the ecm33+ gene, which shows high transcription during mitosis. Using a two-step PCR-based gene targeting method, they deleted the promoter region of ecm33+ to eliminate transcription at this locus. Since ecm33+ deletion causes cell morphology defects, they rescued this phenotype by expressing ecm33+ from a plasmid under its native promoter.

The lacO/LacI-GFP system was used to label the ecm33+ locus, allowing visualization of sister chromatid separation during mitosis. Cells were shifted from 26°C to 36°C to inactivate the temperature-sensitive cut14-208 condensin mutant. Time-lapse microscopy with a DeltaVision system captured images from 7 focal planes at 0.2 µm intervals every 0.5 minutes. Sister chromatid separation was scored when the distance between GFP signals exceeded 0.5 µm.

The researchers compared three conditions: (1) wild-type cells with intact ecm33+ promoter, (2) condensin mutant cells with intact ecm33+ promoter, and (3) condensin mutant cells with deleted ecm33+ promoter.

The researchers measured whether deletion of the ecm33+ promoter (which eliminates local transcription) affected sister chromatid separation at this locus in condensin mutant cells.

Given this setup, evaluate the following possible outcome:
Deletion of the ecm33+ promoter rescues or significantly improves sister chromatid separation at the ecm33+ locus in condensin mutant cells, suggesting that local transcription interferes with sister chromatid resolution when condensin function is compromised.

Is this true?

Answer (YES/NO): YES